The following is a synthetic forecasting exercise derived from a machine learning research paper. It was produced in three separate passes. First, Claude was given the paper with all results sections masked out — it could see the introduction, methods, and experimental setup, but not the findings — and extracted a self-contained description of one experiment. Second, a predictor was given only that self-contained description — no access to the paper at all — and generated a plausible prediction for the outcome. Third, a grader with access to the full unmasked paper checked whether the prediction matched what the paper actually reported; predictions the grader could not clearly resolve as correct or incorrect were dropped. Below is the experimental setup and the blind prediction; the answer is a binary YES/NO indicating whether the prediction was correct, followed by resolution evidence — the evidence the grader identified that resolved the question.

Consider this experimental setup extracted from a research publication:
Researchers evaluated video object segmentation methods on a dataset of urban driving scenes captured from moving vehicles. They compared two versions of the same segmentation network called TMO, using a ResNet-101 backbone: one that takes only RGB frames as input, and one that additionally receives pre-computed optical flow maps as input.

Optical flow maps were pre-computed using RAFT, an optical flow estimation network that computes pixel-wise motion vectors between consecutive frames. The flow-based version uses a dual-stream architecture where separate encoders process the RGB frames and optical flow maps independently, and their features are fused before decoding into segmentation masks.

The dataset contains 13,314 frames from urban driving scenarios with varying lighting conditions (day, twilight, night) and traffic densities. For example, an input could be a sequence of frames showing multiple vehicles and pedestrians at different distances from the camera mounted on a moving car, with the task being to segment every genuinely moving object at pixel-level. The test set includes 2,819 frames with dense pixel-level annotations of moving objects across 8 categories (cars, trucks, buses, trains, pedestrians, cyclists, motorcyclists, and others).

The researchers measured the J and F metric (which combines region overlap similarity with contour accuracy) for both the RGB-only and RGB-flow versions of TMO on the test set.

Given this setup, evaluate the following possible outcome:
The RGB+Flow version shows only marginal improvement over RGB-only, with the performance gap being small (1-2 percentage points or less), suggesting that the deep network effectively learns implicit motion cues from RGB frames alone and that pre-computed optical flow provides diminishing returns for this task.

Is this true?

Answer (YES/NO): NO